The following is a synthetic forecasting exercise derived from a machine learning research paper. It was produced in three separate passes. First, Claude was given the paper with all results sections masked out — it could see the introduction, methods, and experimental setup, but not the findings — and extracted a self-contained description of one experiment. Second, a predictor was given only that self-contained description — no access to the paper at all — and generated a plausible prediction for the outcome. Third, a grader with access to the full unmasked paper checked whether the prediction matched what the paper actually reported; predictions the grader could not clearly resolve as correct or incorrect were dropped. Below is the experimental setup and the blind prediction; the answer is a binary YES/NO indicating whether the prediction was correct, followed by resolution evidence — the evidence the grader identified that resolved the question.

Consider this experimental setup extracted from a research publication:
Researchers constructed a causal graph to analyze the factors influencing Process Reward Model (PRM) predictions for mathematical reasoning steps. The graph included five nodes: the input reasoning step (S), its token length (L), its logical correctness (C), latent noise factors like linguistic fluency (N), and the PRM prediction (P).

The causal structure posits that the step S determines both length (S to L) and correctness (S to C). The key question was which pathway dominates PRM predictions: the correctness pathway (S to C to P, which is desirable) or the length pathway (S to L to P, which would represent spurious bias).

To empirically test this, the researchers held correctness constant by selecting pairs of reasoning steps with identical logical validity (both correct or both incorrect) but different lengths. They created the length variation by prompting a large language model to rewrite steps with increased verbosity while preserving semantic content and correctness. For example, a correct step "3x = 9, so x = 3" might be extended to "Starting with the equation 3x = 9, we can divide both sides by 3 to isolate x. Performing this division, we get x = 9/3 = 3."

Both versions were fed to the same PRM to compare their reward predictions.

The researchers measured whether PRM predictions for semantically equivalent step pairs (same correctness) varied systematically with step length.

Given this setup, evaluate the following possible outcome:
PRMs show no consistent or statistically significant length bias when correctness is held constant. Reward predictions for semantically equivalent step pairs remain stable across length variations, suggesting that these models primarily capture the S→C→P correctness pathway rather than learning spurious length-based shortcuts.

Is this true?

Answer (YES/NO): NO